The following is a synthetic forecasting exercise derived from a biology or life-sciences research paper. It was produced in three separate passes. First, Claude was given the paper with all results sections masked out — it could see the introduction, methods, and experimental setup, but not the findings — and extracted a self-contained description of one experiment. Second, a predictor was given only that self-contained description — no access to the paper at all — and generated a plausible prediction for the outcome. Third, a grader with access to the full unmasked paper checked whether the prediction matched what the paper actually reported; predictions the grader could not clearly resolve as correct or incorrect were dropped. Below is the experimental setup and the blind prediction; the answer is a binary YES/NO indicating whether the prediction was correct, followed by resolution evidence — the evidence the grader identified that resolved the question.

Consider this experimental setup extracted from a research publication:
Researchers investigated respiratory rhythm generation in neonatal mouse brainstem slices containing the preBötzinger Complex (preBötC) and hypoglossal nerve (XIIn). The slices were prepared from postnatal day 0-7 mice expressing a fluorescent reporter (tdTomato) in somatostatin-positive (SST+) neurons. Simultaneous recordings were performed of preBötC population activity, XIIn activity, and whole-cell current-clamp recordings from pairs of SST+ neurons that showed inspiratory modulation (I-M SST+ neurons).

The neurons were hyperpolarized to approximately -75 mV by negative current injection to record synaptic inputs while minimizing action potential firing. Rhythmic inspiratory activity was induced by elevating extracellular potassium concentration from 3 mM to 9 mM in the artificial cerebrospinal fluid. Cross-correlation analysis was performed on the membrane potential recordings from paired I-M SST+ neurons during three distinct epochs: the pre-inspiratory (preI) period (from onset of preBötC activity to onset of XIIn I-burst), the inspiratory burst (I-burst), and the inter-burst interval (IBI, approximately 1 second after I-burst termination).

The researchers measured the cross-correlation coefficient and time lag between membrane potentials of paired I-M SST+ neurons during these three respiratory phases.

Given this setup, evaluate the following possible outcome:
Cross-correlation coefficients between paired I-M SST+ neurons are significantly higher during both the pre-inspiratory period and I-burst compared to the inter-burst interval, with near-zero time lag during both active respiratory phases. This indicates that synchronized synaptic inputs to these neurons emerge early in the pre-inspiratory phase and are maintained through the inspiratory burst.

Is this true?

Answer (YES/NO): NO